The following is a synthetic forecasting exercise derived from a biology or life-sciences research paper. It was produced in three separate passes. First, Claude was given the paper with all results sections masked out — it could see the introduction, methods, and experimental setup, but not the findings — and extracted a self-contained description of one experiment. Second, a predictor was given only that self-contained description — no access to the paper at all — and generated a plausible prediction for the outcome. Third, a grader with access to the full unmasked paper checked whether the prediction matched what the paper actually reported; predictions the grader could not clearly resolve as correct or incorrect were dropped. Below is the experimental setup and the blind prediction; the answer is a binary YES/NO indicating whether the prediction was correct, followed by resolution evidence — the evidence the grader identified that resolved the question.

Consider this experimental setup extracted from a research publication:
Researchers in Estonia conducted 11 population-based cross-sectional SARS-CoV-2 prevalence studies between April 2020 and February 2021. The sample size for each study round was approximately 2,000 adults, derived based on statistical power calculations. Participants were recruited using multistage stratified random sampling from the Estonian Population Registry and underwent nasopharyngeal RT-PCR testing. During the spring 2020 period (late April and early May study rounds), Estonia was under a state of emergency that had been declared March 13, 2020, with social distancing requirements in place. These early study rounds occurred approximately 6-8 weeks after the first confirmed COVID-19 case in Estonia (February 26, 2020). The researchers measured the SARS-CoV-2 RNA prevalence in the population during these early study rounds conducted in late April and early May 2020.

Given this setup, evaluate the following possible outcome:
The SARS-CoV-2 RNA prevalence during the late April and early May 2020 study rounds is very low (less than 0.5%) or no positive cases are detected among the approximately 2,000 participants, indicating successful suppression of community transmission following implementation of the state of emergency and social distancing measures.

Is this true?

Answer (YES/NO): YES